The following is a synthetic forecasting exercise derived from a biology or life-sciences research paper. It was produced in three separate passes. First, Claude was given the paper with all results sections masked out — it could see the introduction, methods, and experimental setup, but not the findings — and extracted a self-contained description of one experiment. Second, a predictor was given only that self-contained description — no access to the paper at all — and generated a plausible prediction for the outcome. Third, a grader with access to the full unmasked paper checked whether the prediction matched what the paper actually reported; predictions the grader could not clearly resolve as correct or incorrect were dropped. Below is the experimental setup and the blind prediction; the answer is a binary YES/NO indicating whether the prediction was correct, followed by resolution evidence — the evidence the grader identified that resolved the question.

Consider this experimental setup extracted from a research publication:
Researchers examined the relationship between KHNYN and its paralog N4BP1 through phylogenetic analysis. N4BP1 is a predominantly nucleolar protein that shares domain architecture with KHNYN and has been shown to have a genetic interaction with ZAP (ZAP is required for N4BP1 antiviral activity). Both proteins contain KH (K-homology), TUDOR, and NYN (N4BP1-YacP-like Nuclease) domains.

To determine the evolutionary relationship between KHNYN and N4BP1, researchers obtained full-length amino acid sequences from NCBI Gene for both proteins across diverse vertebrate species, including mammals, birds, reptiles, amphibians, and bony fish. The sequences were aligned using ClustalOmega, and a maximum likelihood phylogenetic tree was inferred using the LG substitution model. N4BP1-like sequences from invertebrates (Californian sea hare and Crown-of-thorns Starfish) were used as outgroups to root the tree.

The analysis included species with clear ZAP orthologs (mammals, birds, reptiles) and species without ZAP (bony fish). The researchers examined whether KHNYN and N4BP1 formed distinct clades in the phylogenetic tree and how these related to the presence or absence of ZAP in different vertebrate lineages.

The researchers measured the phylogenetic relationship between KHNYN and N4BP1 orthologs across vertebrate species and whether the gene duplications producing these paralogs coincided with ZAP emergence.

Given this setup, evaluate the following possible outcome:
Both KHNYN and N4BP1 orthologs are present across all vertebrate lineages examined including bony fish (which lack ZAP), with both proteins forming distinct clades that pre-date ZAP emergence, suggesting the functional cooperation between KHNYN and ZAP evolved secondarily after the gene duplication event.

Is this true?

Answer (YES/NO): NO